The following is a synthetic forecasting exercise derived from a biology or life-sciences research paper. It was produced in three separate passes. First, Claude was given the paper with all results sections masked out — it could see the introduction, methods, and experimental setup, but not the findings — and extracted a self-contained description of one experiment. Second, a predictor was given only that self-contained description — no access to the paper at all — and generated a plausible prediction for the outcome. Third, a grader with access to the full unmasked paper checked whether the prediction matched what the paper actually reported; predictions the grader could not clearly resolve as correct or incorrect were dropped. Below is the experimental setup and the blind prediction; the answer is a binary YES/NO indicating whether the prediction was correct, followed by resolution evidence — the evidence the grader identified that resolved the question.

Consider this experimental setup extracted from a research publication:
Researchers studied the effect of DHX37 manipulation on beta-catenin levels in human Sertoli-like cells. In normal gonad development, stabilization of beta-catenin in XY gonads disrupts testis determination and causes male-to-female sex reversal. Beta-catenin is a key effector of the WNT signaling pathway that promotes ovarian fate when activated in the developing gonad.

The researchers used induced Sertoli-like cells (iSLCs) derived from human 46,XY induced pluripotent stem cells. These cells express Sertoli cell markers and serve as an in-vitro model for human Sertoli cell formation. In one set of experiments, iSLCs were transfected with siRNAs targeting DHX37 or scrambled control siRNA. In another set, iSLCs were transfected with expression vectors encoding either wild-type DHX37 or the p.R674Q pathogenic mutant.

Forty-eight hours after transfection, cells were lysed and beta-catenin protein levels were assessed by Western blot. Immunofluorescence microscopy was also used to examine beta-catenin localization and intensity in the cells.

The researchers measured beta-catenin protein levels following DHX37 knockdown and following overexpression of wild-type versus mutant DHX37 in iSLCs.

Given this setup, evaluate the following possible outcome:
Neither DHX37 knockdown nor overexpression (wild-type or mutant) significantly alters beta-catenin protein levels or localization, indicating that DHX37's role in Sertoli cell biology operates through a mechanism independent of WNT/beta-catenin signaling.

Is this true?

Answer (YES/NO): YES